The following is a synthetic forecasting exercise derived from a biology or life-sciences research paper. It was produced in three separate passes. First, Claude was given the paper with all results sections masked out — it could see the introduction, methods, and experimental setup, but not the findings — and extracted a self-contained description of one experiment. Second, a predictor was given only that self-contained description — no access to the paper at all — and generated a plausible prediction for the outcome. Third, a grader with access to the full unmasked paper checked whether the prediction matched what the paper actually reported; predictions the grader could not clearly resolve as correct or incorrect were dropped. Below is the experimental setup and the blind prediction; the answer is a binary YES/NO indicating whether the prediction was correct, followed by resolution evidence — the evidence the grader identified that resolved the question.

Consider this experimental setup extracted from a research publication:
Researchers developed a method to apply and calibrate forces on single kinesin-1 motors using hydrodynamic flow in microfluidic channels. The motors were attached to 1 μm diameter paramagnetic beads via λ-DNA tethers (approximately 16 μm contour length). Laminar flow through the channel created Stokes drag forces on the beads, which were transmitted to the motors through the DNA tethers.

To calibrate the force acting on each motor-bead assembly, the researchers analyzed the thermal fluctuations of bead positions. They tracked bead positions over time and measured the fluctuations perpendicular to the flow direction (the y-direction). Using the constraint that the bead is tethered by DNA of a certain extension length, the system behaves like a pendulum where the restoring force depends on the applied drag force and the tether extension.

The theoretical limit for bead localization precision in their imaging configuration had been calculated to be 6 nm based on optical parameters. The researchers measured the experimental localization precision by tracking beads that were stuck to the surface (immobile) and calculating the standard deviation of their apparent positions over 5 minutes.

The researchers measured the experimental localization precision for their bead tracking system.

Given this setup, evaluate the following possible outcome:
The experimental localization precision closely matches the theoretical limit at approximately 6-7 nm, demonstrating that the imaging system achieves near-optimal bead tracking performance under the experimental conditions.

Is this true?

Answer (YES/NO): NO